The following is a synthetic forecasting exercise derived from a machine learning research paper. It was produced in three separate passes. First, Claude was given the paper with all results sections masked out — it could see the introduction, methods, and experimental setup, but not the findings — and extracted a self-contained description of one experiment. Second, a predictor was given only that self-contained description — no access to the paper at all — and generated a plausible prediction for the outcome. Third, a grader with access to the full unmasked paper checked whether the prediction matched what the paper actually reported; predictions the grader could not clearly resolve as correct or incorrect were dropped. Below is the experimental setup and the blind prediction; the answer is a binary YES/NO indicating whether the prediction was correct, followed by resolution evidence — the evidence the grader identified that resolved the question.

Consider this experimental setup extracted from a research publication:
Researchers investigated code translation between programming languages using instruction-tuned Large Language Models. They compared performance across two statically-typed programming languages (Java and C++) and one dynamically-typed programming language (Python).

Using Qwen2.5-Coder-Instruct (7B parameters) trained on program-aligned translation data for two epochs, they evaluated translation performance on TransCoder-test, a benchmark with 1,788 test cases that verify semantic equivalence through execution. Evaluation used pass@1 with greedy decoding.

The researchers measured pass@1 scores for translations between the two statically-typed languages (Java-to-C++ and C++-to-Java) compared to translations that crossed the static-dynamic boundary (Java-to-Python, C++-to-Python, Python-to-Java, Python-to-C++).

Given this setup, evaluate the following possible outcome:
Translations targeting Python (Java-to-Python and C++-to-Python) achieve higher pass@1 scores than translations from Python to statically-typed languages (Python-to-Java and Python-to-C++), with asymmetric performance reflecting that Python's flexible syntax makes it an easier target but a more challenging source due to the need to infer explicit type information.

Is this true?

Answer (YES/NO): YES